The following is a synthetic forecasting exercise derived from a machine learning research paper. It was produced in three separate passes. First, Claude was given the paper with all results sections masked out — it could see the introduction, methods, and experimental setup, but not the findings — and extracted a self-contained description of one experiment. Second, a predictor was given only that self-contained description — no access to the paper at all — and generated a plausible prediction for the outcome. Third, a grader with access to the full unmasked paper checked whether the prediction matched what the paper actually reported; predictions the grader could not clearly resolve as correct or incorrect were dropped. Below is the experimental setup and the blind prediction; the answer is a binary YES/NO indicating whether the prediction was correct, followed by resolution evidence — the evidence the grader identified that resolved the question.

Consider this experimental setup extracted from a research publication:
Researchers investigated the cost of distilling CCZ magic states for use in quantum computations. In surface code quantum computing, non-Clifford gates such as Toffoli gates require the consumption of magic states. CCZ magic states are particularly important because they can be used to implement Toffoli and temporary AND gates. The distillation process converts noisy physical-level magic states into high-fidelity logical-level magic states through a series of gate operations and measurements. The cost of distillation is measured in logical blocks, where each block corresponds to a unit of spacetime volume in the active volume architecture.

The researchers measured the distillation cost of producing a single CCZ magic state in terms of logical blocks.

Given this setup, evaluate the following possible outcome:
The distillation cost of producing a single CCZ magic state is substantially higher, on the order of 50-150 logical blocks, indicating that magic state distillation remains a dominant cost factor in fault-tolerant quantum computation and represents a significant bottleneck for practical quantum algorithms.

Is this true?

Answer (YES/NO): NO